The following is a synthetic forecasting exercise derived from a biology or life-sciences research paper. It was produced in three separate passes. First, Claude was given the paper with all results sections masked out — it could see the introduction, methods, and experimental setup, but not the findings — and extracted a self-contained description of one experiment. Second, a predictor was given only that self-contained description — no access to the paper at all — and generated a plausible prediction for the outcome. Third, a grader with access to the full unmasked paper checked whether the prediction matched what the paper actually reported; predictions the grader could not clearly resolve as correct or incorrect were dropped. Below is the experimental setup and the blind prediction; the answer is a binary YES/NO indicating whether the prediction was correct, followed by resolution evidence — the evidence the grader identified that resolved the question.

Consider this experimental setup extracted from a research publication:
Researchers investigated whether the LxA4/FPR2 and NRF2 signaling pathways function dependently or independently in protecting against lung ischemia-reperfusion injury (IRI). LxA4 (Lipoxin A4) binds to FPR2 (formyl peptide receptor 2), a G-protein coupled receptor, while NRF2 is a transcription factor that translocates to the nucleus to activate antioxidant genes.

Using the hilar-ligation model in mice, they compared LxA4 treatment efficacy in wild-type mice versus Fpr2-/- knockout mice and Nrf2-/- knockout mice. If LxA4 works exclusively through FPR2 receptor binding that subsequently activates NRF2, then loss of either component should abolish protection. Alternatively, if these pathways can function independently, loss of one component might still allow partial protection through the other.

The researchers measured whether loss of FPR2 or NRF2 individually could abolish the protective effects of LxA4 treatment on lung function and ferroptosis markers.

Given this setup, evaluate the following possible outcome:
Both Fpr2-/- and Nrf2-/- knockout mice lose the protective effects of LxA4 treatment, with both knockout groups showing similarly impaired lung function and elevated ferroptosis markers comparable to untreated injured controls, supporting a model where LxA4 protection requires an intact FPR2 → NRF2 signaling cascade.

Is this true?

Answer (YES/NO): YES